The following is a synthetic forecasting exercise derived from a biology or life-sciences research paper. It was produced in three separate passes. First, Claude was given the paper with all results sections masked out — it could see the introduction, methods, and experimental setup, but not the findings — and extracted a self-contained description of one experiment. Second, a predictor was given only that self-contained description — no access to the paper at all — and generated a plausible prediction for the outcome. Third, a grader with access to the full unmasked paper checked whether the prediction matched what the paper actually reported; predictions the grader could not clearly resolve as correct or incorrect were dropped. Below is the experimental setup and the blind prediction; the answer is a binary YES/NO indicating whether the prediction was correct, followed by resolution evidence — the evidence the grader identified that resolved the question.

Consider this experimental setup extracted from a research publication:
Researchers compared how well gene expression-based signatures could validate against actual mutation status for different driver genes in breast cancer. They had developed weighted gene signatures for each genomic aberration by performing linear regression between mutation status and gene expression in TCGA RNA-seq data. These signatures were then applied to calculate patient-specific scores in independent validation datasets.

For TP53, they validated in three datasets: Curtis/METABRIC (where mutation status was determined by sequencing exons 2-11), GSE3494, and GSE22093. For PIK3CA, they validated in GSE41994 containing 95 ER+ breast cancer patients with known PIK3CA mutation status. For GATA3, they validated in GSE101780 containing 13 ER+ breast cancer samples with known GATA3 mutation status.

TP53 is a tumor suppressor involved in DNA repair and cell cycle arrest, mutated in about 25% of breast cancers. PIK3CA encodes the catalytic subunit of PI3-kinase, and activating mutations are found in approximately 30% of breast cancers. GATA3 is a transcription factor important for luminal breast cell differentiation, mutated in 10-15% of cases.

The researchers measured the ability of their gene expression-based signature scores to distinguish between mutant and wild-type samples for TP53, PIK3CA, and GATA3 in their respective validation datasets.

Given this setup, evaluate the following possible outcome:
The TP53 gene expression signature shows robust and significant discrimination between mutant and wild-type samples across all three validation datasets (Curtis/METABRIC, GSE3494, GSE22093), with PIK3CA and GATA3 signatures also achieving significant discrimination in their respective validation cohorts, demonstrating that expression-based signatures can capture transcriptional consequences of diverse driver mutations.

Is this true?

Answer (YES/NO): YES